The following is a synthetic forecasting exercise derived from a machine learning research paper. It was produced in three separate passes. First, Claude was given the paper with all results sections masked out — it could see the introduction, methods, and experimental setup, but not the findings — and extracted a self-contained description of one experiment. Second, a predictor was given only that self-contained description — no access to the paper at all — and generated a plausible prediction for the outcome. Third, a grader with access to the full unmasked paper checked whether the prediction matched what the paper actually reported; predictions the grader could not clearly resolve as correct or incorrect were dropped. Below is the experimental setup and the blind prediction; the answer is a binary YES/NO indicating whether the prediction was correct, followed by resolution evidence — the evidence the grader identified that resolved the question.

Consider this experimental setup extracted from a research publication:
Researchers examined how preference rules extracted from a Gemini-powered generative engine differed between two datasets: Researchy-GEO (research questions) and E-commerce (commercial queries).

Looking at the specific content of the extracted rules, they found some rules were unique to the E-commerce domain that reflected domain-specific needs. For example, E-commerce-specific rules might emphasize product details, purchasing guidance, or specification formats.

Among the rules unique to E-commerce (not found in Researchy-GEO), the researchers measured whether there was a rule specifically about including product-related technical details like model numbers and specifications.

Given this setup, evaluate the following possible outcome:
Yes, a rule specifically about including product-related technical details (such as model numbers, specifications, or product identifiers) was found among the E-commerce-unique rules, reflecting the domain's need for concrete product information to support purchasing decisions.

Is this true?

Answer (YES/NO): YES